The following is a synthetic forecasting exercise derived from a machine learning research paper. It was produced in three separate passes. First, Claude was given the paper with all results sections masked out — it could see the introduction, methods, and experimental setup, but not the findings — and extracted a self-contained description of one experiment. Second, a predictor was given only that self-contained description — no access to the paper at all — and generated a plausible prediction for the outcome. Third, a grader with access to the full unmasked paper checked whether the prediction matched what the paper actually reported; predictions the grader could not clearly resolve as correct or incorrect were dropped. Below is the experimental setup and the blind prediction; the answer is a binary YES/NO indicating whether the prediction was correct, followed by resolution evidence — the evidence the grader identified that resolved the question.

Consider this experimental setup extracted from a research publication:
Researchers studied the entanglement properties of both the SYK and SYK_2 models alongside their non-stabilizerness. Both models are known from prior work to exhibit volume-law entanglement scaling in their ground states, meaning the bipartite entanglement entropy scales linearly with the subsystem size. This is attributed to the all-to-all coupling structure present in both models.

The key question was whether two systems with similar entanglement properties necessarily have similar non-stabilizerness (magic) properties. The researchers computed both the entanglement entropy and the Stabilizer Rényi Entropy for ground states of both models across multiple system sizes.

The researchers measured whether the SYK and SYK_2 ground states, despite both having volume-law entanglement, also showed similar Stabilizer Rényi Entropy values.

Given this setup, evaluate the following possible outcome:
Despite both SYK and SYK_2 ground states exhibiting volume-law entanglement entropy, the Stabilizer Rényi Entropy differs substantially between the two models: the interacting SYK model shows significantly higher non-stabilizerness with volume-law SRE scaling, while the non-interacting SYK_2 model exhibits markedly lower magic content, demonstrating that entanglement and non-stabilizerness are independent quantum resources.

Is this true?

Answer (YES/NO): YES